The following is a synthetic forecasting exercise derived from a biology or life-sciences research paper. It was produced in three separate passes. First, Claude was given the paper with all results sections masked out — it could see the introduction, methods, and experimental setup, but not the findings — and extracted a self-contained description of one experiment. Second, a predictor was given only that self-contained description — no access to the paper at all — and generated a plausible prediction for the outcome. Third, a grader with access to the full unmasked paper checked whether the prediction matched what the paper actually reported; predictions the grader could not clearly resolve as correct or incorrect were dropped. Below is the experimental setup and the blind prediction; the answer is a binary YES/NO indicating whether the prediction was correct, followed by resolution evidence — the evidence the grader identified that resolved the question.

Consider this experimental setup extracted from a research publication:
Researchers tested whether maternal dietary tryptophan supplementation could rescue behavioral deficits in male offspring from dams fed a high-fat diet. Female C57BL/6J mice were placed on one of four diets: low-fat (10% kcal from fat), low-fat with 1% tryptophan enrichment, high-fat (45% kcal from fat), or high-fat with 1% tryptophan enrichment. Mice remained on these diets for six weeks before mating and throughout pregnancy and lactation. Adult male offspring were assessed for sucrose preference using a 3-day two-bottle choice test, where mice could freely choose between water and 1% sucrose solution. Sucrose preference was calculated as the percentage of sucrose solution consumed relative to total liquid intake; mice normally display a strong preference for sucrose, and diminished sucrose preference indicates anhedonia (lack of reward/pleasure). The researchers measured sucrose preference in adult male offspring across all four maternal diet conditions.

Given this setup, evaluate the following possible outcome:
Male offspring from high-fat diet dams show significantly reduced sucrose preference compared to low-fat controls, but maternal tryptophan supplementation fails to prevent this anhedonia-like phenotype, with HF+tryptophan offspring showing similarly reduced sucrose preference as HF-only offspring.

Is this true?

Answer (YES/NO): NO